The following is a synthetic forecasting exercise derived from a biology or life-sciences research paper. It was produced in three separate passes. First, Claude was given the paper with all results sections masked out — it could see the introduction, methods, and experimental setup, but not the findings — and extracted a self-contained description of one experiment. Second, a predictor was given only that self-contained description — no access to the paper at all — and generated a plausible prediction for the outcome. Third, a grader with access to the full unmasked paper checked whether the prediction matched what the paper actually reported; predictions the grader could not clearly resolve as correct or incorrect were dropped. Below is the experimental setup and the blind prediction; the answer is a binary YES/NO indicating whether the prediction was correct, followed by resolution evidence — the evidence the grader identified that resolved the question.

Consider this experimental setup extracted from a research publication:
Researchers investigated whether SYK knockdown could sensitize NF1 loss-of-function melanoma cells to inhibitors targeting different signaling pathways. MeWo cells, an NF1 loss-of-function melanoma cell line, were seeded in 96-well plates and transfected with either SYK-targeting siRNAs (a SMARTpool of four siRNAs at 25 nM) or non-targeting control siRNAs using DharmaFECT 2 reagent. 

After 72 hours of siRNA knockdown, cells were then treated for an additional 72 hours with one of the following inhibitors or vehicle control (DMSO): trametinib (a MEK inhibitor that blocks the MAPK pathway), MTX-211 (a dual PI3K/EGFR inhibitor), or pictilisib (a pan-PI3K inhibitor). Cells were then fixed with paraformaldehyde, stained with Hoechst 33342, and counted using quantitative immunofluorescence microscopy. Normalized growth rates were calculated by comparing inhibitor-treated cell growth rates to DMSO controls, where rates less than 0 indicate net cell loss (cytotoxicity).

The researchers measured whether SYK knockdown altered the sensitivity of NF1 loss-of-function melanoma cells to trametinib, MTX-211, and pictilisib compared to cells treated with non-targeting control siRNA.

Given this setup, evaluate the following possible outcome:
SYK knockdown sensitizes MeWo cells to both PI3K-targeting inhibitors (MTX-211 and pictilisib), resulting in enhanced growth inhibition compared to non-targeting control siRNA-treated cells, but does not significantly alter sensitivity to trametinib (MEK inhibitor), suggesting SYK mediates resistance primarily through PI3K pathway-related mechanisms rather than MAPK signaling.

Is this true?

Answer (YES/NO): NO